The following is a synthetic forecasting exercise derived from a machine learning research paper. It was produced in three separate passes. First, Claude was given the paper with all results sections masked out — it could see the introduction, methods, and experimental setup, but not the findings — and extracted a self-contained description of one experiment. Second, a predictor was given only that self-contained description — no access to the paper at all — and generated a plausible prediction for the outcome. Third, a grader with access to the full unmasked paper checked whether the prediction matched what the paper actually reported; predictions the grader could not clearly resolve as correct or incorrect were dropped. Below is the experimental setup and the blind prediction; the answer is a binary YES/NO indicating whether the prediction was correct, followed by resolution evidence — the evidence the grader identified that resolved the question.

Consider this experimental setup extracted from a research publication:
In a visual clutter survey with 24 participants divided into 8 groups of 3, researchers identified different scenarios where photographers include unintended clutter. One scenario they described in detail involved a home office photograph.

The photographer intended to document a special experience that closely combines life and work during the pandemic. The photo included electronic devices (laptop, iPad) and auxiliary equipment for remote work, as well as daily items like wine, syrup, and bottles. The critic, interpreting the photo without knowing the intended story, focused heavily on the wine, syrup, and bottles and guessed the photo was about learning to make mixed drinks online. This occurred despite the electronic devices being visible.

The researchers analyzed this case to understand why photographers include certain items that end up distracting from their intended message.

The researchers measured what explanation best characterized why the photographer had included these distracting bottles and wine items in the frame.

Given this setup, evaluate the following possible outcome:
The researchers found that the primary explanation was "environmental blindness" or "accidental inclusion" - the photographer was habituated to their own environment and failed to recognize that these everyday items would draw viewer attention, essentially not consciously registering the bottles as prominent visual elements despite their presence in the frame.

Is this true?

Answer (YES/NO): YES